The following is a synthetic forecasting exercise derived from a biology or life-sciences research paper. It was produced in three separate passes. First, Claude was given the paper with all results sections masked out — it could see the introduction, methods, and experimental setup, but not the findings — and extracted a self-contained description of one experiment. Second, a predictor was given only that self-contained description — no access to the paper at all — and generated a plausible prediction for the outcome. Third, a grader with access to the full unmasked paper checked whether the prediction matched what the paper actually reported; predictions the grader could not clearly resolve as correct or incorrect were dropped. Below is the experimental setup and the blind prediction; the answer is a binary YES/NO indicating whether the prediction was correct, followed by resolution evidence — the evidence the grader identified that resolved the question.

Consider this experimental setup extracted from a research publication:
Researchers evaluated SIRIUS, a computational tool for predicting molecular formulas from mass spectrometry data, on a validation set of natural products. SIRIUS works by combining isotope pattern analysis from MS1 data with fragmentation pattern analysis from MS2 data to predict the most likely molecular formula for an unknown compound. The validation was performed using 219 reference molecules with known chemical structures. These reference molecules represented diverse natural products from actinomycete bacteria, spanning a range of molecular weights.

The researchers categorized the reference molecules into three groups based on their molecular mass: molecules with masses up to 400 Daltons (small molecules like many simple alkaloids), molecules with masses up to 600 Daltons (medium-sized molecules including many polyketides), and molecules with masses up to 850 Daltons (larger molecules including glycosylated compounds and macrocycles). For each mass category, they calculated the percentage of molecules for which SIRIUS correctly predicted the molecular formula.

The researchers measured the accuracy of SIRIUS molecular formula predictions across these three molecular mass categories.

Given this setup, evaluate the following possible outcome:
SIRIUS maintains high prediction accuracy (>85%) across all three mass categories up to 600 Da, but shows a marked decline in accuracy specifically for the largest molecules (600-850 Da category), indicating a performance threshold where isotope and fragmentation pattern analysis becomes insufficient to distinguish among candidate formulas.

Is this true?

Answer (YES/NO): NO